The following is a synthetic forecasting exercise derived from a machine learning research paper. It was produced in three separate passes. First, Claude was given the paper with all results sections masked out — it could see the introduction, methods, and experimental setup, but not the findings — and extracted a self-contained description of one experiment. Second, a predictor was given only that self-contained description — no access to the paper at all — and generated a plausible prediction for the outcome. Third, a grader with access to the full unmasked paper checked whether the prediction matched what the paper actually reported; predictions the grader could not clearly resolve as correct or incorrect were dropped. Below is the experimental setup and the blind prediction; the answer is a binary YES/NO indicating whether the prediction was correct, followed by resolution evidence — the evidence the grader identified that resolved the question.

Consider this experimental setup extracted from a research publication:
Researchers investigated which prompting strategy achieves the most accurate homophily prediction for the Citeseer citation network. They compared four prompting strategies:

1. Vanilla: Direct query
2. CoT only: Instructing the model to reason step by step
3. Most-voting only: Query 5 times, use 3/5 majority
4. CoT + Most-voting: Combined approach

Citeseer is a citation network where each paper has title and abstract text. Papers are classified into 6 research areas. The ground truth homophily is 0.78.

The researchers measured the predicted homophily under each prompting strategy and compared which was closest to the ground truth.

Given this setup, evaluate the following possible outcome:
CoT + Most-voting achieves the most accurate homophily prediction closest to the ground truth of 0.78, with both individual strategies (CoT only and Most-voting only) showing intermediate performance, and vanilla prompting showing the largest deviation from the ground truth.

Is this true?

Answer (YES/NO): NO